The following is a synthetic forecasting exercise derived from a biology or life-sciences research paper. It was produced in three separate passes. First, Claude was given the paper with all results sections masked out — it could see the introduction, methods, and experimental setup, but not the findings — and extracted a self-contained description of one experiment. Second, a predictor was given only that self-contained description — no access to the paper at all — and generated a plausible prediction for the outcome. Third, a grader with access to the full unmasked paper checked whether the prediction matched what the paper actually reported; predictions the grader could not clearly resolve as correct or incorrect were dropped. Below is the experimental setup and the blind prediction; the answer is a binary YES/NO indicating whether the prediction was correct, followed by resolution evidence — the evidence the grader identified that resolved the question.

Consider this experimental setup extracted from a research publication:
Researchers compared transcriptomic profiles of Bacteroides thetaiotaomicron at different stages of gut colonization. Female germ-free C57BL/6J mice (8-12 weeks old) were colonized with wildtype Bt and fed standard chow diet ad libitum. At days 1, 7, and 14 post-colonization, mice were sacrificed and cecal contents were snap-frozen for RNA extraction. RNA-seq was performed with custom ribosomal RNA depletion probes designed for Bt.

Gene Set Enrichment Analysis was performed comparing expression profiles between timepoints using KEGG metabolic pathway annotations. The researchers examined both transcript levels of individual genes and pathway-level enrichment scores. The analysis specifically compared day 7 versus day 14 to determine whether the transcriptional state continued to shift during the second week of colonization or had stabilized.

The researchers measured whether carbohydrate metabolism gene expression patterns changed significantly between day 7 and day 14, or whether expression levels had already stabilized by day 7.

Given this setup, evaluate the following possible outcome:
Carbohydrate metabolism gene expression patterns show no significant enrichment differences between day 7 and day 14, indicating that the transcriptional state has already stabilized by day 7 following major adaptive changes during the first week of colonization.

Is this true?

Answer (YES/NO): NO